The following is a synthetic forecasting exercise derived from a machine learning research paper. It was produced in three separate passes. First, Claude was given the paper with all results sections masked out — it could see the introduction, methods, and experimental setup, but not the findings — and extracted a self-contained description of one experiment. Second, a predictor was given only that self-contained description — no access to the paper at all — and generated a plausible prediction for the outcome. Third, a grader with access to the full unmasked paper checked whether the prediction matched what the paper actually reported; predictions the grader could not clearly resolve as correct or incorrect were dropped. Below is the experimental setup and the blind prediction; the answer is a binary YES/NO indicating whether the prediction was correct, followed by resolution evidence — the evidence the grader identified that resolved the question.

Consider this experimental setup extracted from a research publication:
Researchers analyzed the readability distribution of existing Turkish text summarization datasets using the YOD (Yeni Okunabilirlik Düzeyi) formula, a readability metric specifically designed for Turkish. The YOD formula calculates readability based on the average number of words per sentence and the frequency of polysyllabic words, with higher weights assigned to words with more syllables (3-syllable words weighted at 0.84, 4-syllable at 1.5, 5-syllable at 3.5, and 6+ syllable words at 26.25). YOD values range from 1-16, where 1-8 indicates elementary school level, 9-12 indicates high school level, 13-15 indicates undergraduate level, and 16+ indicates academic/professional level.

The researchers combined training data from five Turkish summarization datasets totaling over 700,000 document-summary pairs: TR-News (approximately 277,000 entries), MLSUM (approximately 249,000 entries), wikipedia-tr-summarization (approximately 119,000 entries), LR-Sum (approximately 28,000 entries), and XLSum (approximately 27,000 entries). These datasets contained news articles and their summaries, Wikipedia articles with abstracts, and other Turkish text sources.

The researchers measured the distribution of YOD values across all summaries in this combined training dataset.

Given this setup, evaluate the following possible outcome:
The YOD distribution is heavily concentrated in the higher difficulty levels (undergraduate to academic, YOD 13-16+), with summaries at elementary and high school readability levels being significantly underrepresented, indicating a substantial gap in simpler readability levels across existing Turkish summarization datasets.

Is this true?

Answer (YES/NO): NO